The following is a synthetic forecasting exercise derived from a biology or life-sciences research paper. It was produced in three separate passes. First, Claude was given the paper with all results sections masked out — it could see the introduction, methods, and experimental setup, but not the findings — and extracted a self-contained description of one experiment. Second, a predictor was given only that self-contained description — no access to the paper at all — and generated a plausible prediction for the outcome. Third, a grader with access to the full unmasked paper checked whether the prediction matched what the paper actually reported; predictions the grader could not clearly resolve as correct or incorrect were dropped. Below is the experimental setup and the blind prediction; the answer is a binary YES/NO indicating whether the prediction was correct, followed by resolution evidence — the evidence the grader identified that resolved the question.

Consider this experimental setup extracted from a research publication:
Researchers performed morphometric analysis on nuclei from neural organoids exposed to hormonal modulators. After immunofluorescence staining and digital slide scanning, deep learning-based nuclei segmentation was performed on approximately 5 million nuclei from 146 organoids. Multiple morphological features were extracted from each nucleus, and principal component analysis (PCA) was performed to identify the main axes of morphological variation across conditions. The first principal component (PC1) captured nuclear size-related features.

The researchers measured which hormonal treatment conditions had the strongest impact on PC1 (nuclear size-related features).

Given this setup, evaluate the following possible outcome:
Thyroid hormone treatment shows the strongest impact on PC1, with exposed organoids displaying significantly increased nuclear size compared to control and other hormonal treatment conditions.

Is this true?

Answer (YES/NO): NO